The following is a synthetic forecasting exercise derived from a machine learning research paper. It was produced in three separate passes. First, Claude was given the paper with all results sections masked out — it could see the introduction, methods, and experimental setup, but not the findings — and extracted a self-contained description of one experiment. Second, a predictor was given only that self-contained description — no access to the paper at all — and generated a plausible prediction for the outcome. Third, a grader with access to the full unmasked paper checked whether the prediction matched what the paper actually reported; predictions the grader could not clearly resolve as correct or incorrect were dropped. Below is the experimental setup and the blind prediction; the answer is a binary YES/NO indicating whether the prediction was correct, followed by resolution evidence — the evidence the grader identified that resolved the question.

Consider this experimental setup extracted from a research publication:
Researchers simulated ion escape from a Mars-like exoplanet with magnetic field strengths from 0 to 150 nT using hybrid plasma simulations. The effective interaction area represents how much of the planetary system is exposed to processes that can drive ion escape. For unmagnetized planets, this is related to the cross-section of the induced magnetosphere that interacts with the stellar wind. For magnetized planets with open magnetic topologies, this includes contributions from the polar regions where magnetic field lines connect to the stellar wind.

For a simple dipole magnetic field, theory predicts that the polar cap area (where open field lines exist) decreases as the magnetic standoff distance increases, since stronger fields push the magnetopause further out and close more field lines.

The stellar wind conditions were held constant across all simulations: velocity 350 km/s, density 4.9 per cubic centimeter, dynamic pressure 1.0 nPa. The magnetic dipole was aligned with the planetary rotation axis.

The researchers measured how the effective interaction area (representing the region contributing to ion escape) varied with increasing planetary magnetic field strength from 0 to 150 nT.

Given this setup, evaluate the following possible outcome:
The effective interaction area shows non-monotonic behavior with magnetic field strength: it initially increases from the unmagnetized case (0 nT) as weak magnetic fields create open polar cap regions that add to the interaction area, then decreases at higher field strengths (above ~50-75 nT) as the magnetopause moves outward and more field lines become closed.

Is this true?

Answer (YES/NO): NO